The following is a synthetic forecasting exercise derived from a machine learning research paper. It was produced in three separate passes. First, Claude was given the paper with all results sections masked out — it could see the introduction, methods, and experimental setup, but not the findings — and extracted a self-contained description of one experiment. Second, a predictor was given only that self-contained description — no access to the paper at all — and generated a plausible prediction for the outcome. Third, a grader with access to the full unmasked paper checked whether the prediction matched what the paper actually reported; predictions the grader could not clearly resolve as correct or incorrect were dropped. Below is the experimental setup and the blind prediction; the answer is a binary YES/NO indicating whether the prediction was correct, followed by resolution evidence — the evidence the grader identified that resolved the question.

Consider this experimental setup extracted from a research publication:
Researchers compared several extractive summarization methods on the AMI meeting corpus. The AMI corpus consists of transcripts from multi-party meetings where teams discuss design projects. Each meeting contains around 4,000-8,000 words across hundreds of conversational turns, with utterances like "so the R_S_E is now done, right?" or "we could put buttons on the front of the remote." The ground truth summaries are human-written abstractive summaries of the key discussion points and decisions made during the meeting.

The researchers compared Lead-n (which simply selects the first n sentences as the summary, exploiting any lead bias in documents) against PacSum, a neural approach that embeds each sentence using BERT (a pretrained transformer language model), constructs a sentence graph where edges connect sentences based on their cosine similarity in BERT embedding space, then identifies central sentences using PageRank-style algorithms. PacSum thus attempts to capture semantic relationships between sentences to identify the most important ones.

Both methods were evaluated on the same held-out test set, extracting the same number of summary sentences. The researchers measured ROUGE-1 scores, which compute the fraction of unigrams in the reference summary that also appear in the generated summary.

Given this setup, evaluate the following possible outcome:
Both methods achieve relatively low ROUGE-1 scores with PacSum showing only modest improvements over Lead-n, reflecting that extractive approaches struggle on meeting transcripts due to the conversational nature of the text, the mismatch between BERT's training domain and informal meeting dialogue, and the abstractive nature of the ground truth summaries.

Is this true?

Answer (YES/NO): NO